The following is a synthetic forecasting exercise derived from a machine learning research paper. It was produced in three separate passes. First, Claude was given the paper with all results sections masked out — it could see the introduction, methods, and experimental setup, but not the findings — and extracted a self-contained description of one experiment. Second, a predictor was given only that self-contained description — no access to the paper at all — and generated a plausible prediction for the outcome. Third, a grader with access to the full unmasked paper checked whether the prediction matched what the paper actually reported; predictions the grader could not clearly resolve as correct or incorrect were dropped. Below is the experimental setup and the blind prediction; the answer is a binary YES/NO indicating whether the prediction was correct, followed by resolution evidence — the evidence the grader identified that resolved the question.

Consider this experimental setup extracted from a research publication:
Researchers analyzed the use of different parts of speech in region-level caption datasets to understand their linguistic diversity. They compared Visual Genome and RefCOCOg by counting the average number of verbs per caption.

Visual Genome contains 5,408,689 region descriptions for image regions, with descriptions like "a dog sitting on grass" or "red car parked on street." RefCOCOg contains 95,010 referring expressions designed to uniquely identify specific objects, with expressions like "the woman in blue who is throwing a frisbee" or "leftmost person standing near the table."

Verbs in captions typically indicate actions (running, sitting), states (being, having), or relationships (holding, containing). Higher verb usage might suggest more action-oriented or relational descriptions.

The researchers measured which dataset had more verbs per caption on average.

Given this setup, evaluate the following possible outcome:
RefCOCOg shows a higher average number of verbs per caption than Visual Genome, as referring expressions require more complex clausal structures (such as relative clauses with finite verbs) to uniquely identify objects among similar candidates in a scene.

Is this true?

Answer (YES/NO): YES